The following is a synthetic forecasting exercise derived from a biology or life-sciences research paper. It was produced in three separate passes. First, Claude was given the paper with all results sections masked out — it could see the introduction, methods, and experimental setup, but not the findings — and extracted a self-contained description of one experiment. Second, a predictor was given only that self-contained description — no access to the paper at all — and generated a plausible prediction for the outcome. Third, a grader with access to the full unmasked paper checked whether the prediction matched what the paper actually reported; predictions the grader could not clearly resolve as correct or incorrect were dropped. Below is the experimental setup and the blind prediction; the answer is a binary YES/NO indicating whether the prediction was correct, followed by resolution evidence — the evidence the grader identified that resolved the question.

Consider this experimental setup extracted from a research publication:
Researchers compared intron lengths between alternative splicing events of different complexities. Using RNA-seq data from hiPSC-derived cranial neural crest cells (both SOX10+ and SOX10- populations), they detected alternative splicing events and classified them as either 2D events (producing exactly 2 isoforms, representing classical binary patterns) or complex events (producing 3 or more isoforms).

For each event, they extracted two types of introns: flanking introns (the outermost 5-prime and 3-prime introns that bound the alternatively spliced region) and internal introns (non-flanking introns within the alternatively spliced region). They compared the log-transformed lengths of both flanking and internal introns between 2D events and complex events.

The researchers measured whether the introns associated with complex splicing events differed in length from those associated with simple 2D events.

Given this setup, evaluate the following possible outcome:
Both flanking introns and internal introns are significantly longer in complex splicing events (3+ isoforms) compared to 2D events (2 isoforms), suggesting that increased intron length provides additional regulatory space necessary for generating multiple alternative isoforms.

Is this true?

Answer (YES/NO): NO